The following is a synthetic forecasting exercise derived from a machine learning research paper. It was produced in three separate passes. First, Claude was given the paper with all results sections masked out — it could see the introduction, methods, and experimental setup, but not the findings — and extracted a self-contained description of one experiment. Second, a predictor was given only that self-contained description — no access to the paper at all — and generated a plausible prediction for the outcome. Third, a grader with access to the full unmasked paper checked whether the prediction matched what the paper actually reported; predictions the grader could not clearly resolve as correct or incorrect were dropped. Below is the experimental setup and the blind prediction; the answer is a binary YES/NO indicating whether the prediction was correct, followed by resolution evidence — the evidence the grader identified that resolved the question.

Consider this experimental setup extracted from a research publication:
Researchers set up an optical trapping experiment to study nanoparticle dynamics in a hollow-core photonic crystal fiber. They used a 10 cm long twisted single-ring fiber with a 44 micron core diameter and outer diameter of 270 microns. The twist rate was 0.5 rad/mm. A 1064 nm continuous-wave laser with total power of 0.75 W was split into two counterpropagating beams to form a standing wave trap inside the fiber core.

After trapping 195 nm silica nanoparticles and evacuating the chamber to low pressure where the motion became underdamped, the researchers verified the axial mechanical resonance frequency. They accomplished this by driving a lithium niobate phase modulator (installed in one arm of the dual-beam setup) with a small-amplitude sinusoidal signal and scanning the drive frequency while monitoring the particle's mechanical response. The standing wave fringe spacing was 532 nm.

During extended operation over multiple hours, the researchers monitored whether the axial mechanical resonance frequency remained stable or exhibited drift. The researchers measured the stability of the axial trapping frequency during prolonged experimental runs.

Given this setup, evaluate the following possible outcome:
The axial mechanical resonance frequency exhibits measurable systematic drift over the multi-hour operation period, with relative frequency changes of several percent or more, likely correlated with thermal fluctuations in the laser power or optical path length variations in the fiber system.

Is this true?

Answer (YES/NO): NO